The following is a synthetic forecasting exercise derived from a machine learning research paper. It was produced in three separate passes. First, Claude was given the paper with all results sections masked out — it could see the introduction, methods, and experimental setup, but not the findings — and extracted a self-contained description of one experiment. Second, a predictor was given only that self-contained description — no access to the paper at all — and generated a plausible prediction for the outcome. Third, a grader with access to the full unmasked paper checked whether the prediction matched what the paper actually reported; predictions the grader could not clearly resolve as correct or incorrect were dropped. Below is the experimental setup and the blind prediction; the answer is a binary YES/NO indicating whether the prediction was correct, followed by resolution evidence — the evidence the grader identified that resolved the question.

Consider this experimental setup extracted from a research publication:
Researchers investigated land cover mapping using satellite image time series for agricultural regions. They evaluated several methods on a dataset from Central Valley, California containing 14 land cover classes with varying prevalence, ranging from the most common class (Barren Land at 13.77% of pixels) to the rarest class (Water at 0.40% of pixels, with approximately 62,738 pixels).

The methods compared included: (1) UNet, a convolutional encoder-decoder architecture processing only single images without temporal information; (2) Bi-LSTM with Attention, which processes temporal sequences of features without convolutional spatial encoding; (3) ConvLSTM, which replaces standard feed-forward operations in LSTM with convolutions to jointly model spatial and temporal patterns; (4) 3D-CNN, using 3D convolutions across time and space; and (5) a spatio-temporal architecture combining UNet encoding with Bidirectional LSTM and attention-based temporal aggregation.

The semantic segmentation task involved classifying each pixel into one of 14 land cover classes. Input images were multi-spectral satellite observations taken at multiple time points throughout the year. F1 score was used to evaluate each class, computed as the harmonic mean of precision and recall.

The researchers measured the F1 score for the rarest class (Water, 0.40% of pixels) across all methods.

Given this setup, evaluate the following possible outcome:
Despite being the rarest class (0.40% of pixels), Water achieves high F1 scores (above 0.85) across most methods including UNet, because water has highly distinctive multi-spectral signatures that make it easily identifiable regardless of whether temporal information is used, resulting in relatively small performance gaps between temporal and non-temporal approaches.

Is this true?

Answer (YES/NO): NO